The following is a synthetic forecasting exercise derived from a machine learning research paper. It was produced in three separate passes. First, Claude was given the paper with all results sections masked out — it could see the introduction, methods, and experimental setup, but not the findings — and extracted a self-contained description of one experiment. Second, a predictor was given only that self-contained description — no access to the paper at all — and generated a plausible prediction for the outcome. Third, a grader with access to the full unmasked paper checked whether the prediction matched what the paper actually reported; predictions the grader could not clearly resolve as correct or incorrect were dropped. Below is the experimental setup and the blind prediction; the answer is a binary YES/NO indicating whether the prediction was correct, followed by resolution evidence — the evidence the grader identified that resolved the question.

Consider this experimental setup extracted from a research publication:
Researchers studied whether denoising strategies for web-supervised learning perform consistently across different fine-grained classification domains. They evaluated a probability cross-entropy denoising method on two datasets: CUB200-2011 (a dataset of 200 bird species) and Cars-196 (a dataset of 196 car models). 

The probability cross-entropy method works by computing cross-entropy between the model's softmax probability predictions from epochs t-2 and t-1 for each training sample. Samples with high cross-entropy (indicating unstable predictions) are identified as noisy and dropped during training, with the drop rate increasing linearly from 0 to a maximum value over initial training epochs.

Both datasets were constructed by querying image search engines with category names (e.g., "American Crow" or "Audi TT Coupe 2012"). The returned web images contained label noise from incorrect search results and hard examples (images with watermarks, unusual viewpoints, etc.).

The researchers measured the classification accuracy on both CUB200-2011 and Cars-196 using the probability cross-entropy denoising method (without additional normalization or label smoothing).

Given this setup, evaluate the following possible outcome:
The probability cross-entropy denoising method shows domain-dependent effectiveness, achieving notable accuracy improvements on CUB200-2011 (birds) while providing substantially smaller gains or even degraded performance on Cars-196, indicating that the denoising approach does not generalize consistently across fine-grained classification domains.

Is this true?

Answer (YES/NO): NO